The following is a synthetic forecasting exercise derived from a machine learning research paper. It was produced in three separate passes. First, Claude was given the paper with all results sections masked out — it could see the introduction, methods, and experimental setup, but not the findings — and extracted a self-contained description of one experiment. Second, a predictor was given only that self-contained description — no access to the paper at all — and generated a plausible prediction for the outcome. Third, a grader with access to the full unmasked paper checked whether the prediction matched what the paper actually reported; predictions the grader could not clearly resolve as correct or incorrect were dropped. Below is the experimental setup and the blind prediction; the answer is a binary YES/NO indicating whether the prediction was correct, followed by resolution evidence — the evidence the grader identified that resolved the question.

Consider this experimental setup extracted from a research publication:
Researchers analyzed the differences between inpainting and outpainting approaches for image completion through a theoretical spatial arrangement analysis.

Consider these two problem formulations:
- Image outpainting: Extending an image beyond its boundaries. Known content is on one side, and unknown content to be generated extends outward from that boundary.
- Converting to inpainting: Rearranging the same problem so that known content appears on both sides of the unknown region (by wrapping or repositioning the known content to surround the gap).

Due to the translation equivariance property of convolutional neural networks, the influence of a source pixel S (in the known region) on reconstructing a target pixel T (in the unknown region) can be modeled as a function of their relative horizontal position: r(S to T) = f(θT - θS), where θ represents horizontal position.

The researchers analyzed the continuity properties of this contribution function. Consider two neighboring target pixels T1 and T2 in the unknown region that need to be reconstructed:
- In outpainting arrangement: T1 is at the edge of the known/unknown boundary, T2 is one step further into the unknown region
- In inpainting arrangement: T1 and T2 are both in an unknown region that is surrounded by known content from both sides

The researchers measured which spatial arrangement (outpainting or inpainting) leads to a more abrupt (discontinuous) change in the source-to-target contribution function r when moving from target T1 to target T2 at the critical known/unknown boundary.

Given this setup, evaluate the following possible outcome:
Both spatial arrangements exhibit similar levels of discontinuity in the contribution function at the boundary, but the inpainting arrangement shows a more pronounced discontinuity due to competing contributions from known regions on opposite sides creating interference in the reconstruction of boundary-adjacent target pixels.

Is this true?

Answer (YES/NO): NO